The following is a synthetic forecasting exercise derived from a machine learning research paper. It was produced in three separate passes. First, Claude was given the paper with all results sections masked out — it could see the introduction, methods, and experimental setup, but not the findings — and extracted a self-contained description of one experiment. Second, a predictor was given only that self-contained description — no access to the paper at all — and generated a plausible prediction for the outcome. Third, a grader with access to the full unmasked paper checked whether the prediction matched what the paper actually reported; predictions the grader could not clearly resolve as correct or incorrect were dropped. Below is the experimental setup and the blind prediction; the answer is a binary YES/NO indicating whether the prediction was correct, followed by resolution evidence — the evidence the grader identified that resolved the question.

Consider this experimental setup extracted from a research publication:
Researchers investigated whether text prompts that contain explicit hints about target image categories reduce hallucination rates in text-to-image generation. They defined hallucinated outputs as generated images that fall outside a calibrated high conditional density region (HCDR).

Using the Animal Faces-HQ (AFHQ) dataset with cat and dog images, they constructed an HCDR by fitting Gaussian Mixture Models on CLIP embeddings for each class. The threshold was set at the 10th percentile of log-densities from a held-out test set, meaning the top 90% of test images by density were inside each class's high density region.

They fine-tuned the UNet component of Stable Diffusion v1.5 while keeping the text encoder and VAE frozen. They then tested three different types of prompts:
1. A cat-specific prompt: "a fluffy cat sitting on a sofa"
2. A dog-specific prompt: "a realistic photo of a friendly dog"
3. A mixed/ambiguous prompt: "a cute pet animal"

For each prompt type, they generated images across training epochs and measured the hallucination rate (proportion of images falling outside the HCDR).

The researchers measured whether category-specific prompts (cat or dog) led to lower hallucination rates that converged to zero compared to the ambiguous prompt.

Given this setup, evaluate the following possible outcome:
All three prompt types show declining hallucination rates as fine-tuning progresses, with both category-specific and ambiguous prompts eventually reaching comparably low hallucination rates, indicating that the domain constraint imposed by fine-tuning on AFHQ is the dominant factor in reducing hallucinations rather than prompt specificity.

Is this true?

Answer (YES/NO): NO